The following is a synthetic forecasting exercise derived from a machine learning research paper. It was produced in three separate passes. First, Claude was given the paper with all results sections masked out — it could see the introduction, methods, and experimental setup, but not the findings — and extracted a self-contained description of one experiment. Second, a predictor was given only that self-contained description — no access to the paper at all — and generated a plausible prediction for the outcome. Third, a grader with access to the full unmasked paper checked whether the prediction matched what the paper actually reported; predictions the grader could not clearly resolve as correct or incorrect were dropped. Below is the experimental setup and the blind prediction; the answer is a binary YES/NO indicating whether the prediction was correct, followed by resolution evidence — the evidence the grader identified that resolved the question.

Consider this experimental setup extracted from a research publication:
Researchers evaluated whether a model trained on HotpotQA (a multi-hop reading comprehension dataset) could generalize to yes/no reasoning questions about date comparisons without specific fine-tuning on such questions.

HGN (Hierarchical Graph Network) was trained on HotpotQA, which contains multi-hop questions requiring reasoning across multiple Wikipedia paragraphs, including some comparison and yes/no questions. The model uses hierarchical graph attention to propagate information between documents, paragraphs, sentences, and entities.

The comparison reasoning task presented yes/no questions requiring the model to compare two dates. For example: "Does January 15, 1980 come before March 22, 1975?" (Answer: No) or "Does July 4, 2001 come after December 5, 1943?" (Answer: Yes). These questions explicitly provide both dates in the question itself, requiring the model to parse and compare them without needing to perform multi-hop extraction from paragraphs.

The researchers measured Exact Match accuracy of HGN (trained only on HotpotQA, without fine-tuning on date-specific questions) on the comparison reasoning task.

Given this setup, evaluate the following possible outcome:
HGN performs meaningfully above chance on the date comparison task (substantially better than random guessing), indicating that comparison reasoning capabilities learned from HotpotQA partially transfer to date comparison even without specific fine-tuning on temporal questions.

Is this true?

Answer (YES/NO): NO